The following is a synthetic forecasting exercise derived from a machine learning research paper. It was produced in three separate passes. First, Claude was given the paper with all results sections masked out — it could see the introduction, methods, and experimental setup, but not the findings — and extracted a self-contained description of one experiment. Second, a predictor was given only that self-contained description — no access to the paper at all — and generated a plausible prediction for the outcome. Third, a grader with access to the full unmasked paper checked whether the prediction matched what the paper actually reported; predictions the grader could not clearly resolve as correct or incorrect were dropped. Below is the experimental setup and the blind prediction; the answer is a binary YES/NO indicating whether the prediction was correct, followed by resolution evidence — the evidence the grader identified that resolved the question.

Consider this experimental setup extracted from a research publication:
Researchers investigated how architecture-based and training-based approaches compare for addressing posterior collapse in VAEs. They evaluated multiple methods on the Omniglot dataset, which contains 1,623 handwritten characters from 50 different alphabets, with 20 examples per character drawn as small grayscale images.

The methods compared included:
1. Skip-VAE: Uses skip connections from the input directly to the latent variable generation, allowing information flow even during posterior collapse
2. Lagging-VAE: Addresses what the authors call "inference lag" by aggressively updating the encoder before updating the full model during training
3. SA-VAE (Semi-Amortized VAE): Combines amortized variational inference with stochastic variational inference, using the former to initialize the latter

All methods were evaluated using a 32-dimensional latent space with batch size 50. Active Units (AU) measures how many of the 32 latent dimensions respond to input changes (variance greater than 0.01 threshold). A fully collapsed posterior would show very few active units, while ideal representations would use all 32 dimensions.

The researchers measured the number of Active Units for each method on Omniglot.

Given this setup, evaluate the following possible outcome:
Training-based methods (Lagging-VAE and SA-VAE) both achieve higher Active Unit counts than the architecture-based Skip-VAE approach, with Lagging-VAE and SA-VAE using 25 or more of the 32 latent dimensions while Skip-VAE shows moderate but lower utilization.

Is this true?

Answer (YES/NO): NO